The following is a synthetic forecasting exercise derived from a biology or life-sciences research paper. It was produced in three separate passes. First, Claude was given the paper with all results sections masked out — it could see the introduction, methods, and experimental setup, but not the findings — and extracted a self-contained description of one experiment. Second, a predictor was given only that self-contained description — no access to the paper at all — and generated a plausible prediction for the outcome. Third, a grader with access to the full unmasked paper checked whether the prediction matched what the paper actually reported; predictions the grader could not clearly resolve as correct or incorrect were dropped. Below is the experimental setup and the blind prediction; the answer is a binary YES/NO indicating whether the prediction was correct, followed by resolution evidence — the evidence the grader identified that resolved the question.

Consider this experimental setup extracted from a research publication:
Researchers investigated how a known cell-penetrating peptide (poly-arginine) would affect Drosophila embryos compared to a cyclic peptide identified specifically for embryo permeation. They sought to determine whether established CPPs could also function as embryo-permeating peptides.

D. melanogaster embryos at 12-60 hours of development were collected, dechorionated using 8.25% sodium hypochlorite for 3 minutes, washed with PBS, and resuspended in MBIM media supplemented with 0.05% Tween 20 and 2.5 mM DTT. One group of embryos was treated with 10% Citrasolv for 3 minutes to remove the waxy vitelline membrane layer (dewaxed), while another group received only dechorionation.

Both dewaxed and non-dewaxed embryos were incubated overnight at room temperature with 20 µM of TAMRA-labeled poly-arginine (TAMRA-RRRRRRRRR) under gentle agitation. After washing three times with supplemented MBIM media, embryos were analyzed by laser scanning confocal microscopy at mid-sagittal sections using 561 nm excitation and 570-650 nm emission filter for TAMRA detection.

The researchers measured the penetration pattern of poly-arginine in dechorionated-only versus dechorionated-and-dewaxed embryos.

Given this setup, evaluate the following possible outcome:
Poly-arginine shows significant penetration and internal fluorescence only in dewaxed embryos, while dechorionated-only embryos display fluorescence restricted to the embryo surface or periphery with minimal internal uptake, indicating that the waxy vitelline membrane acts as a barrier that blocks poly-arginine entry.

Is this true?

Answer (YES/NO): NO